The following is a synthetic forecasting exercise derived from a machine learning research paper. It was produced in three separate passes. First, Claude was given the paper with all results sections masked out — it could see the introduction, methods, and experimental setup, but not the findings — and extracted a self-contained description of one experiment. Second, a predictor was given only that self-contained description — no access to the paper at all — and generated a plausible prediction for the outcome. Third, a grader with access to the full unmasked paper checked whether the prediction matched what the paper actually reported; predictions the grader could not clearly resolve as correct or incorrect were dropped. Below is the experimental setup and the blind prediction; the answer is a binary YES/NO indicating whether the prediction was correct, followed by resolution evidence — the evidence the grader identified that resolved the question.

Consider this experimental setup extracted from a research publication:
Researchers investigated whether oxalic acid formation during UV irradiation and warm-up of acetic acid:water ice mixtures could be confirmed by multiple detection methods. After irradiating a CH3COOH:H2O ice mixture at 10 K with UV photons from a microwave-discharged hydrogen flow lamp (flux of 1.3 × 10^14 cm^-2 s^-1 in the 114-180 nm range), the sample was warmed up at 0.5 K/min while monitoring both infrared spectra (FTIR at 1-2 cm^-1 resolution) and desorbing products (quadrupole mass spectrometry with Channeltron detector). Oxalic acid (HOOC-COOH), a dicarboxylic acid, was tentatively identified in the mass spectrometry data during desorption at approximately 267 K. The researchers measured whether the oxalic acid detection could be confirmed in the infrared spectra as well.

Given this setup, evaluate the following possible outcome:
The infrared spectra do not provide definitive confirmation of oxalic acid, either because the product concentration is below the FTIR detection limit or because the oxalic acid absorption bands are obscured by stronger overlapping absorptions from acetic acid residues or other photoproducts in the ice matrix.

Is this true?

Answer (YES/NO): YES